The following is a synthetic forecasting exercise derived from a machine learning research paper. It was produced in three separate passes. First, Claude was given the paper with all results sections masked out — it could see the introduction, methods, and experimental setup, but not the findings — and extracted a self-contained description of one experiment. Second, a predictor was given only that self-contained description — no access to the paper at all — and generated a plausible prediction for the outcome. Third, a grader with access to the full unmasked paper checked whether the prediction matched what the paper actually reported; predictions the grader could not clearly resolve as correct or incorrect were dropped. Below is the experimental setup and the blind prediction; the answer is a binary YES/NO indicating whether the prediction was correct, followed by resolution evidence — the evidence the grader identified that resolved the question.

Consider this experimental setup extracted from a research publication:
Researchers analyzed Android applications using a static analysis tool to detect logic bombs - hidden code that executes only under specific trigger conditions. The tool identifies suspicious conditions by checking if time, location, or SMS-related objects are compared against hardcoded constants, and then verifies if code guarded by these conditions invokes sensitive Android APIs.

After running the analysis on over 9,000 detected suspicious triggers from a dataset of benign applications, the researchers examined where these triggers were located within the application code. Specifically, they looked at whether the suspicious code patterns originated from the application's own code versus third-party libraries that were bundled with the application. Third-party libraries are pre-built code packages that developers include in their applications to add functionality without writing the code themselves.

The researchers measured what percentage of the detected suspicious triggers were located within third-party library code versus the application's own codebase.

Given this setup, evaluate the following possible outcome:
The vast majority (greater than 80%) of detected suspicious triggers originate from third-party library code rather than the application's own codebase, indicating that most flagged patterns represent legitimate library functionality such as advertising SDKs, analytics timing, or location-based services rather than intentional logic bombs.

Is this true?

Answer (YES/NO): NO